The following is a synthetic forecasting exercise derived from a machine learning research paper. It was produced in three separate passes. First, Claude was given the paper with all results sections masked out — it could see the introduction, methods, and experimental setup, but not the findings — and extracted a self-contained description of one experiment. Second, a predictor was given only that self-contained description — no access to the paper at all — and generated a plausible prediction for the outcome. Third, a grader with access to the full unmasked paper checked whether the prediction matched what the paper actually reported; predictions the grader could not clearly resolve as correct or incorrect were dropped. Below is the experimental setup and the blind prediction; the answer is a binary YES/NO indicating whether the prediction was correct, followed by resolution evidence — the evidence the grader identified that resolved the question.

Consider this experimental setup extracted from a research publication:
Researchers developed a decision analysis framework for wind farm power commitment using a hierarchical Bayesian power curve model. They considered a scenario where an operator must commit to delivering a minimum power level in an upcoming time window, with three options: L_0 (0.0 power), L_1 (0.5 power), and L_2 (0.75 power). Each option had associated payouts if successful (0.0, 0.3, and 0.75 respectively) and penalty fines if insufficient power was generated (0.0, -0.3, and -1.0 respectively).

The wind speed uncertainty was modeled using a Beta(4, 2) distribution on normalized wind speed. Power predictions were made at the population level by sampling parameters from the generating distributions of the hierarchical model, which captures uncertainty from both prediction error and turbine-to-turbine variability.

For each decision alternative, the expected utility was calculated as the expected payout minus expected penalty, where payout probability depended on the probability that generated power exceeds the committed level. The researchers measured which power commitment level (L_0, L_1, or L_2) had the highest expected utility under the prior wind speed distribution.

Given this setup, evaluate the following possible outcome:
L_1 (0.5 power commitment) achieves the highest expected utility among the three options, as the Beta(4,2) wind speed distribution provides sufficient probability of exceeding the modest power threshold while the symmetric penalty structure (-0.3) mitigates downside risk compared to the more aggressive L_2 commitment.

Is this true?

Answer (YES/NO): NO